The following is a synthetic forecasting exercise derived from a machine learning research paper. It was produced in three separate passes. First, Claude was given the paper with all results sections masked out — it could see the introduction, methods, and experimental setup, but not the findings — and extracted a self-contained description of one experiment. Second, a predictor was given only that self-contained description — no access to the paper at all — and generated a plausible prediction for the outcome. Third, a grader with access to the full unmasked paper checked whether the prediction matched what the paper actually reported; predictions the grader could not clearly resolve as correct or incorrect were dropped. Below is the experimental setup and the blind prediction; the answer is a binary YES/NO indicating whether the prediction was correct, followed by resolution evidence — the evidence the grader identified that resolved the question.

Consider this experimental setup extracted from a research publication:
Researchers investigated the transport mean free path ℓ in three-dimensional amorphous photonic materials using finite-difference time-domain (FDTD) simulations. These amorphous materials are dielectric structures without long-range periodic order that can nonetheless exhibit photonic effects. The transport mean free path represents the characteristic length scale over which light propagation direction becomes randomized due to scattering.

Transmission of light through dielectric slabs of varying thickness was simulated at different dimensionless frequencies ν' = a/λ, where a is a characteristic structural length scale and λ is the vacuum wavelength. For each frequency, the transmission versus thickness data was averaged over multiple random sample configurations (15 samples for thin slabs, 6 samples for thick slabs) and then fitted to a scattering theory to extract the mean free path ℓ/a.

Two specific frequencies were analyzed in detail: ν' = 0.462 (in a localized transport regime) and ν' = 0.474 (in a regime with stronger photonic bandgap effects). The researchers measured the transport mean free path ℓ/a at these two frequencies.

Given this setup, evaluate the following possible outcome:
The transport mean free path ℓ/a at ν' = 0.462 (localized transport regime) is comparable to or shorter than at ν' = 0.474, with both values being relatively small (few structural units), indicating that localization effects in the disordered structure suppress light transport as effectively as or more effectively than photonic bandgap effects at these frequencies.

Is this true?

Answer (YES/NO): NO